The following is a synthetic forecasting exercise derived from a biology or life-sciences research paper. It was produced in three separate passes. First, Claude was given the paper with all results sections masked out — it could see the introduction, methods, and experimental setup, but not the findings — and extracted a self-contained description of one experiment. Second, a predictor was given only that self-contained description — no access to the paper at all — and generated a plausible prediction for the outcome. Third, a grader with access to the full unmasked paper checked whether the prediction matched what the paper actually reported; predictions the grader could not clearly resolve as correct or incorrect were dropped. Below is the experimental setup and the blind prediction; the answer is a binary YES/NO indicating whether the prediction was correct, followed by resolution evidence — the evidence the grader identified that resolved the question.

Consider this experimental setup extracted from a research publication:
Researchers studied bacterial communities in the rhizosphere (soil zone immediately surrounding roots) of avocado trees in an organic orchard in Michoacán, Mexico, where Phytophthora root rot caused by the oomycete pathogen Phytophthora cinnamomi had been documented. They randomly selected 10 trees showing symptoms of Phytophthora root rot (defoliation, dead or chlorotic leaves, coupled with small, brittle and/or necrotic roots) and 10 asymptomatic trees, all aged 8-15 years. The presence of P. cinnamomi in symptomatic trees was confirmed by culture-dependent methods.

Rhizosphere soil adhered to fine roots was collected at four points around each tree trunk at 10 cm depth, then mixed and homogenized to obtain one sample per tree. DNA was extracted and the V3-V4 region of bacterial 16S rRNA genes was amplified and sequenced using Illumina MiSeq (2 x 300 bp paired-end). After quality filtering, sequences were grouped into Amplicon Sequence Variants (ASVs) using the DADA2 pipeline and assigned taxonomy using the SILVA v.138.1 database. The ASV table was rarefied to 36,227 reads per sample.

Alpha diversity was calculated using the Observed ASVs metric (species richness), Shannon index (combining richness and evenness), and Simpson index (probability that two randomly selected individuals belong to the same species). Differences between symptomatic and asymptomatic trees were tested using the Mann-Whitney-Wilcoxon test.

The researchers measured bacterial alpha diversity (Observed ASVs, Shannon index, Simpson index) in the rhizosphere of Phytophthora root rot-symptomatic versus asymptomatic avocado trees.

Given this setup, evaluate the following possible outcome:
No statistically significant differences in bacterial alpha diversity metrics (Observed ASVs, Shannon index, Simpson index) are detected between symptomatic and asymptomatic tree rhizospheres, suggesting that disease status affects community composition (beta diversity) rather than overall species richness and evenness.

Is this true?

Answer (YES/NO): NO